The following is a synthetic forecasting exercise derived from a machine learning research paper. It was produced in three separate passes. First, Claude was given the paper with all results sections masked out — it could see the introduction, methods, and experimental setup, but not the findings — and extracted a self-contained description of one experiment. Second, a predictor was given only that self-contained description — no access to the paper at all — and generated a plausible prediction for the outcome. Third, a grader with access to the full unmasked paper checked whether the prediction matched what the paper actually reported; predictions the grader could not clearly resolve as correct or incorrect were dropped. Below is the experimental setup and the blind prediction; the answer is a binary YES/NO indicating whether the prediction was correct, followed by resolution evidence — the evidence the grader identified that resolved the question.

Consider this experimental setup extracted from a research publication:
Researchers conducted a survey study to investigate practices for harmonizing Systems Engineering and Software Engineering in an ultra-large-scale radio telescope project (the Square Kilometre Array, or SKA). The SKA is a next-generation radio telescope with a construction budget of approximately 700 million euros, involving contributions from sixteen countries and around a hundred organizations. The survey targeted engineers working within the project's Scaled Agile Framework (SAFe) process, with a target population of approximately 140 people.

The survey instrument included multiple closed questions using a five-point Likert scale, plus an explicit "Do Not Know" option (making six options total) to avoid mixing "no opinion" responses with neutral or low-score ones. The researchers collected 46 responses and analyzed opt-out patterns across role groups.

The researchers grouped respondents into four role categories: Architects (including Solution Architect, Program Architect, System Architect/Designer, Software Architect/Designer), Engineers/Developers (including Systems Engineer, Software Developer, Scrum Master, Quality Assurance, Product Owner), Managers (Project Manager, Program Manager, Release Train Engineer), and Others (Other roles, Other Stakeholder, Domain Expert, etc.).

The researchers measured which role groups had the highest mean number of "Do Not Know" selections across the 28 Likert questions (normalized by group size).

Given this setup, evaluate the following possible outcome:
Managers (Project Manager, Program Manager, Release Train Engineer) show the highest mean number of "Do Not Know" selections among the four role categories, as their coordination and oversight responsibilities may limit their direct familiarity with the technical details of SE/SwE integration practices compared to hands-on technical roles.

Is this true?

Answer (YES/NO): YES